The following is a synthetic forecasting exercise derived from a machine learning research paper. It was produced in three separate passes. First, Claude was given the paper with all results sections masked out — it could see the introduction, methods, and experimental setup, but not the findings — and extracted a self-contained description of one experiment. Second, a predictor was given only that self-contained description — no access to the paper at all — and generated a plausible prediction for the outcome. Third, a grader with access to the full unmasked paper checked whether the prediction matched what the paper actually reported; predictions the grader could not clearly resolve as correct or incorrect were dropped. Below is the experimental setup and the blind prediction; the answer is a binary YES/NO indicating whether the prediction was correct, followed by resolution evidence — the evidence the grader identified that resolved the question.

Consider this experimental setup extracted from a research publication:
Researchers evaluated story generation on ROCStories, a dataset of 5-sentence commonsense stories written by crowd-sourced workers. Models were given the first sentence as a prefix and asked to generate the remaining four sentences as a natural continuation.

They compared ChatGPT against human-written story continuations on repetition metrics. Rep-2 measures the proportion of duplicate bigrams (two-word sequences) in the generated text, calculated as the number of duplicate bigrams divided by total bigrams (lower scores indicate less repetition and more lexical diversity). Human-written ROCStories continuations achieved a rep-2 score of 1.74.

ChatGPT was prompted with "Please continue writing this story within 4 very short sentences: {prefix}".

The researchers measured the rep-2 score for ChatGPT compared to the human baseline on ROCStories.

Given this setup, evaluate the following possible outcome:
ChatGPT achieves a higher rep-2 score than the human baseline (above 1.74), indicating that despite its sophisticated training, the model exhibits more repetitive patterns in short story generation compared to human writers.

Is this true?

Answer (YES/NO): NO